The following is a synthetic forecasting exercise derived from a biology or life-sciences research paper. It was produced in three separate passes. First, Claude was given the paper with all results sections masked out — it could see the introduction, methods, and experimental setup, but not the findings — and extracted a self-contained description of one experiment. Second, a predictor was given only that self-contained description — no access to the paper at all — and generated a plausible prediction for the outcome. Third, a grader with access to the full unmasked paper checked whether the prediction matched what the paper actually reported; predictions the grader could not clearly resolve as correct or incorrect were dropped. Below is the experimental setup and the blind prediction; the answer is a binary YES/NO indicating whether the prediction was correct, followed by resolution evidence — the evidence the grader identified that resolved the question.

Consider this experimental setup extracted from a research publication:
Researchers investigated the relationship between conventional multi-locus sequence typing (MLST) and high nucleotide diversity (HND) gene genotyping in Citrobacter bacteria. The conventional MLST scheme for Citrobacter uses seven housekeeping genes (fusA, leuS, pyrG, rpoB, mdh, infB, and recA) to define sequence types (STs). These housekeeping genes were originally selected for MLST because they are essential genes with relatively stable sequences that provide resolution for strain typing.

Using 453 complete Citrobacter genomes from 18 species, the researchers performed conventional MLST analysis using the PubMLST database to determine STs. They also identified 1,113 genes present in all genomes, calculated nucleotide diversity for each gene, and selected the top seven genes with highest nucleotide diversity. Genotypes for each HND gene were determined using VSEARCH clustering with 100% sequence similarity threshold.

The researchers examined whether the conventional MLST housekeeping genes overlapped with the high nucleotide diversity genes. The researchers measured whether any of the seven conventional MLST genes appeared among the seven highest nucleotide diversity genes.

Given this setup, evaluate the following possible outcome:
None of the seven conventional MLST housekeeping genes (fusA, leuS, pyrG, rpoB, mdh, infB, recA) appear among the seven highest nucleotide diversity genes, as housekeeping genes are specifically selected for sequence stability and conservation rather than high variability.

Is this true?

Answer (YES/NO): YES